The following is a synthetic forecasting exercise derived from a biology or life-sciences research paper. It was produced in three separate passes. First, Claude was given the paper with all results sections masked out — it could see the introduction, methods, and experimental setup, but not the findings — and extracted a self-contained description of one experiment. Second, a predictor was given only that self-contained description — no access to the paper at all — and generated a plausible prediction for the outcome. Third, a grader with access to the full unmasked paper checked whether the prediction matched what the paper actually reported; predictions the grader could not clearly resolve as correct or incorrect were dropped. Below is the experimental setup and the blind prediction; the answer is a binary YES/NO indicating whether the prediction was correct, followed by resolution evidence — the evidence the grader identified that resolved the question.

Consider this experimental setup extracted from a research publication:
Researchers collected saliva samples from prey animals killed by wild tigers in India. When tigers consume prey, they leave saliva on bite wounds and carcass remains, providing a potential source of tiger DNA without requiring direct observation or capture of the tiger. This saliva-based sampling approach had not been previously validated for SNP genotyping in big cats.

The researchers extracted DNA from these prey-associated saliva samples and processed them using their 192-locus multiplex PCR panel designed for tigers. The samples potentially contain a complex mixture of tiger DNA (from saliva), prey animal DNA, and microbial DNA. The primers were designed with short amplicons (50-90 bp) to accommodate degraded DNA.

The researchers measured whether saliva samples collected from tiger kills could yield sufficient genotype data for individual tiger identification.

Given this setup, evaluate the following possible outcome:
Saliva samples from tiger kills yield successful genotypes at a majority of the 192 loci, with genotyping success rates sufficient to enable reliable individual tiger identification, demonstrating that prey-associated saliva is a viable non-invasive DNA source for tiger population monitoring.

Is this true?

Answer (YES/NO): YES